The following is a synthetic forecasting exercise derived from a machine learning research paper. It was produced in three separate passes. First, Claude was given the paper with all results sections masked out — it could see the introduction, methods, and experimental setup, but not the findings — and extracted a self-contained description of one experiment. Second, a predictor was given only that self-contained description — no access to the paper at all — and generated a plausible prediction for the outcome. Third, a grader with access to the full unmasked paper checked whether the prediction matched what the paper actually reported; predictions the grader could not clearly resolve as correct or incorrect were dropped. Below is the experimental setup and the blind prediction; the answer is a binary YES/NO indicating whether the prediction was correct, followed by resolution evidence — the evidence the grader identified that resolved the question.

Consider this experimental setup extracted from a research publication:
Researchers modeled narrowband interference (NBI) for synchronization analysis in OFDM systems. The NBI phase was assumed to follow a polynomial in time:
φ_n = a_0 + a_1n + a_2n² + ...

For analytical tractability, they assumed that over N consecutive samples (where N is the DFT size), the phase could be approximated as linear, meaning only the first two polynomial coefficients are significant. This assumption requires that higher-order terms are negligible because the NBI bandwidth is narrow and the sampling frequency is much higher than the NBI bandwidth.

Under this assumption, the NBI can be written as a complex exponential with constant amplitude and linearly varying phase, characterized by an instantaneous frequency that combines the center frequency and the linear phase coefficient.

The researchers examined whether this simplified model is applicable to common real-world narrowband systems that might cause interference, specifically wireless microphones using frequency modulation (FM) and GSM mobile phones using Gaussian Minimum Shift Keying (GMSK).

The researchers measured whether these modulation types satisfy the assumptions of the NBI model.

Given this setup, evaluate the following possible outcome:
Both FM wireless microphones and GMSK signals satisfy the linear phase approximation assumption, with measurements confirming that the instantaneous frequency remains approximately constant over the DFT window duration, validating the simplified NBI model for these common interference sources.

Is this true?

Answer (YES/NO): NO